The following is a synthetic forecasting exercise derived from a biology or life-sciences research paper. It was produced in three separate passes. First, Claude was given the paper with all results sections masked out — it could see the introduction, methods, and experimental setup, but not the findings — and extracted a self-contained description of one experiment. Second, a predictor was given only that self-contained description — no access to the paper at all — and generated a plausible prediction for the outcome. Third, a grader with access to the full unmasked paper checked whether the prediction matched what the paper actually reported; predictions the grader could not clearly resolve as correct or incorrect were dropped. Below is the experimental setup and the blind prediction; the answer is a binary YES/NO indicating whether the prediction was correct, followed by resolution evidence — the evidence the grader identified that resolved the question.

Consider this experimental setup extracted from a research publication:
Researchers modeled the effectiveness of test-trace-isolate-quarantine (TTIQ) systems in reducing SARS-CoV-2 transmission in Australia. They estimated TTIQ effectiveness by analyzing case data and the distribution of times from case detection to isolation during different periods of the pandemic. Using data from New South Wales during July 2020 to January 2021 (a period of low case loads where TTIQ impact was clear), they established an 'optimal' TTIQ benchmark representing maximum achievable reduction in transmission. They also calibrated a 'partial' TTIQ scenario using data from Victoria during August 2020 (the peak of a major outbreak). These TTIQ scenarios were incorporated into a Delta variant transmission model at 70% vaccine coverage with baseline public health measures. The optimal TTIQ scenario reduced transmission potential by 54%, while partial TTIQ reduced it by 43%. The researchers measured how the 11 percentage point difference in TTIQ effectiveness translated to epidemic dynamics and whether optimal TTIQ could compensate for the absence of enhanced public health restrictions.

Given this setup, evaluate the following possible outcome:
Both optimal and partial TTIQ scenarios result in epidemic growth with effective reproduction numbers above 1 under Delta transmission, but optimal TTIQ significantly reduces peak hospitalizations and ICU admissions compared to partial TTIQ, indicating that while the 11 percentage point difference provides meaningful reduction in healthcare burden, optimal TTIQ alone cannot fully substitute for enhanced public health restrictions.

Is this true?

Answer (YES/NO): NO